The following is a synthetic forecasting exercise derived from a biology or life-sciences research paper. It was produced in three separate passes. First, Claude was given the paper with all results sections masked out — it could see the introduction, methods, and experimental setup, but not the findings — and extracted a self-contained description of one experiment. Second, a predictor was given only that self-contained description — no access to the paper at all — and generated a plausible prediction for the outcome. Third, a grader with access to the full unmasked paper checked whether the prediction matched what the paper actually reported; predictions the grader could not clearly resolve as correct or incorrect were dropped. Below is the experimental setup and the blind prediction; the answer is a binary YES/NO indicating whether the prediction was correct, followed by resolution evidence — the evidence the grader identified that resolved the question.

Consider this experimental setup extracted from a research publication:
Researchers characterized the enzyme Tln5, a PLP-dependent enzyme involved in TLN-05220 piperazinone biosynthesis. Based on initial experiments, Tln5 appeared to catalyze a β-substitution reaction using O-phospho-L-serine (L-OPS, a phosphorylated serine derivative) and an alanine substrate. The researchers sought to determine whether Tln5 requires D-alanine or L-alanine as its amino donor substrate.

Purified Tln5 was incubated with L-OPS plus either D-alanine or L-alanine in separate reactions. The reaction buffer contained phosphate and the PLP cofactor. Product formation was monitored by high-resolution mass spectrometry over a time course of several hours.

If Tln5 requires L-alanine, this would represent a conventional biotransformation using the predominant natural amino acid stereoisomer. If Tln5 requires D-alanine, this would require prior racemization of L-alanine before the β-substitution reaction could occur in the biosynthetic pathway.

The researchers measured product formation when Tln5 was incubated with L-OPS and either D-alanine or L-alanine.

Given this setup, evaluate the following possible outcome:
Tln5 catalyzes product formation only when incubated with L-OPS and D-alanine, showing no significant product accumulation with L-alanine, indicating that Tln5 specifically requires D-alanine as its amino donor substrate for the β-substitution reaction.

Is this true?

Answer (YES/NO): NO